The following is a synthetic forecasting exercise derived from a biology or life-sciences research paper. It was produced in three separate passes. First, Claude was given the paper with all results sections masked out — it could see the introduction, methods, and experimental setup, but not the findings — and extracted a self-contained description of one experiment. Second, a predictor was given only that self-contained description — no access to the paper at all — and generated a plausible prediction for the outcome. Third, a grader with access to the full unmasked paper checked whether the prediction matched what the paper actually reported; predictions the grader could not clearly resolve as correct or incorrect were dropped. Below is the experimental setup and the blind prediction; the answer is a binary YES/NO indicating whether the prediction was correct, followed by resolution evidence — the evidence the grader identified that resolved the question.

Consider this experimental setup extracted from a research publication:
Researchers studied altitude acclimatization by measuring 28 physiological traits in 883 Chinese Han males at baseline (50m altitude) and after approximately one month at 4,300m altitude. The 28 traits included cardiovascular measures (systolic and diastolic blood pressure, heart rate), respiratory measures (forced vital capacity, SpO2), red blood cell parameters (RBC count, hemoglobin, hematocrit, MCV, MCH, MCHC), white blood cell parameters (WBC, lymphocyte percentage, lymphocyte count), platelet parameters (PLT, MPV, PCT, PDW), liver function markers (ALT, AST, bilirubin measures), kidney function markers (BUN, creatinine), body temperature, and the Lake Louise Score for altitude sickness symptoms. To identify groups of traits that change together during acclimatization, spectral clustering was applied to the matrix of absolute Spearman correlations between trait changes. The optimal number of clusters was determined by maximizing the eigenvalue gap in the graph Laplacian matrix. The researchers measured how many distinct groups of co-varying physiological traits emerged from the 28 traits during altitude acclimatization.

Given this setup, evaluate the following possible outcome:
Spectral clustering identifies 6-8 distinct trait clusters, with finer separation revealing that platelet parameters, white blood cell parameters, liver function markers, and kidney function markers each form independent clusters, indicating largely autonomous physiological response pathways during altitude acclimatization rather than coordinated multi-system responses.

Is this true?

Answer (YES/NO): NO